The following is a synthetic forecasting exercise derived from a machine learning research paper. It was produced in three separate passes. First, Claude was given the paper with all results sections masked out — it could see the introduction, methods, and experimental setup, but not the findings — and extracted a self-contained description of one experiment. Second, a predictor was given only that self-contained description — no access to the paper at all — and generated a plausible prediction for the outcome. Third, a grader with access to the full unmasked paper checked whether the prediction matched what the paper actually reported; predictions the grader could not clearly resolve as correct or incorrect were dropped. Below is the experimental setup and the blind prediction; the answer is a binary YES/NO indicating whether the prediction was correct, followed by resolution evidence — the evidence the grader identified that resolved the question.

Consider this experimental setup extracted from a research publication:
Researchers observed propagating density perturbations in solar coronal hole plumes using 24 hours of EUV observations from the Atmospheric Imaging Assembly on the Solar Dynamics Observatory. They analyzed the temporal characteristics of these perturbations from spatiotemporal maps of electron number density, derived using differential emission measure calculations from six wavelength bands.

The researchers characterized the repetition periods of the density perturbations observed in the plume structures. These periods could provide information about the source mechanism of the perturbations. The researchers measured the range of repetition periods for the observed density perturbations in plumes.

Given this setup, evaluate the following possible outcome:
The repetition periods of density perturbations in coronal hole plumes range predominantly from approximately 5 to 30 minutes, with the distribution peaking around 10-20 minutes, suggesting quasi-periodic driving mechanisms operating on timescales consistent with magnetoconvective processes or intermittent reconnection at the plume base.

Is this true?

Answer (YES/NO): NO